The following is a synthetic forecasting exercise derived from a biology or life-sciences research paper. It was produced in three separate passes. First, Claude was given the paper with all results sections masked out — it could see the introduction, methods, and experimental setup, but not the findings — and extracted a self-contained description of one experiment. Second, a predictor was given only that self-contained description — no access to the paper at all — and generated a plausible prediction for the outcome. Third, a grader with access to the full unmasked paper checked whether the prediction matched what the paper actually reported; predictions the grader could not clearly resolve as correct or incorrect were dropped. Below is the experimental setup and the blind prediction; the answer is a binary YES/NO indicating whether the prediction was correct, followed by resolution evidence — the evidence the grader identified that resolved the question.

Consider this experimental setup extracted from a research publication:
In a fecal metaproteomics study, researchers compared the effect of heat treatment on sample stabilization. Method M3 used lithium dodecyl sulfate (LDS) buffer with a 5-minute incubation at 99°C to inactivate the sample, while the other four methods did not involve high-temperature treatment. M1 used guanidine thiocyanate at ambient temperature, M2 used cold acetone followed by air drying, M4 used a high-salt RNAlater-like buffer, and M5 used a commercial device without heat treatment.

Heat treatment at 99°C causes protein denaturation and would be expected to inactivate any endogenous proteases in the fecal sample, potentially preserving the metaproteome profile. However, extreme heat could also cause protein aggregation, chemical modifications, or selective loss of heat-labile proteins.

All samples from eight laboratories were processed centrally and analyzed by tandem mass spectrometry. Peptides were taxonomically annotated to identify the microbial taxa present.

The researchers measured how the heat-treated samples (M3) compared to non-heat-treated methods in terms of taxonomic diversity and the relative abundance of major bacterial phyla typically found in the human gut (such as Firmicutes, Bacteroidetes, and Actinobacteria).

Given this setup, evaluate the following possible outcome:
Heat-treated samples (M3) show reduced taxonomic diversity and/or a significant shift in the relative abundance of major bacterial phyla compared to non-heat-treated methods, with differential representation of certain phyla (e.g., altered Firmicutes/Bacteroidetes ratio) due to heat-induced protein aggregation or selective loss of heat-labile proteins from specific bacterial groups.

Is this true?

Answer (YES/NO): NO